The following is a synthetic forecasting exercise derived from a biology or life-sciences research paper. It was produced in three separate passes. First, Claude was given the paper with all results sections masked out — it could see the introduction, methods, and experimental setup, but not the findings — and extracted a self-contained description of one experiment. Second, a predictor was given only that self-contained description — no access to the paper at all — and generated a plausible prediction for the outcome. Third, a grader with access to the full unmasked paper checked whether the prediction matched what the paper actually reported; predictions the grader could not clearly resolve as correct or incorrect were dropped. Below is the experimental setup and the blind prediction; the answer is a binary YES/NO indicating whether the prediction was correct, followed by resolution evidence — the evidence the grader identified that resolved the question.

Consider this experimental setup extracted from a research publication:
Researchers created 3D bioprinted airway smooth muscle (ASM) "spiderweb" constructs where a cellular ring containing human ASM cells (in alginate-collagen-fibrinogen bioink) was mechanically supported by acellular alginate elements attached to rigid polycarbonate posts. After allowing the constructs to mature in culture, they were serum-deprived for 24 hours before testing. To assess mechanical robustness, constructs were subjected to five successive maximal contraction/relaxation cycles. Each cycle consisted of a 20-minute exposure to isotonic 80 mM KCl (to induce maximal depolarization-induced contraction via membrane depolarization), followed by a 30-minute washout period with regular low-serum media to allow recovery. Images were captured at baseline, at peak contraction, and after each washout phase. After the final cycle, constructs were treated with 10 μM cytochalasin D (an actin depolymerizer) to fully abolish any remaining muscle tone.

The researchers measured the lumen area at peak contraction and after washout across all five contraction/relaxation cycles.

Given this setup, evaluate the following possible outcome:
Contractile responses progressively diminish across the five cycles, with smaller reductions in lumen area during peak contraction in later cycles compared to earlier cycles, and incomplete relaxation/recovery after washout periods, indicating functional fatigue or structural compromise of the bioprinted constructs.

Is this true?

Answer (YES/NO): YES